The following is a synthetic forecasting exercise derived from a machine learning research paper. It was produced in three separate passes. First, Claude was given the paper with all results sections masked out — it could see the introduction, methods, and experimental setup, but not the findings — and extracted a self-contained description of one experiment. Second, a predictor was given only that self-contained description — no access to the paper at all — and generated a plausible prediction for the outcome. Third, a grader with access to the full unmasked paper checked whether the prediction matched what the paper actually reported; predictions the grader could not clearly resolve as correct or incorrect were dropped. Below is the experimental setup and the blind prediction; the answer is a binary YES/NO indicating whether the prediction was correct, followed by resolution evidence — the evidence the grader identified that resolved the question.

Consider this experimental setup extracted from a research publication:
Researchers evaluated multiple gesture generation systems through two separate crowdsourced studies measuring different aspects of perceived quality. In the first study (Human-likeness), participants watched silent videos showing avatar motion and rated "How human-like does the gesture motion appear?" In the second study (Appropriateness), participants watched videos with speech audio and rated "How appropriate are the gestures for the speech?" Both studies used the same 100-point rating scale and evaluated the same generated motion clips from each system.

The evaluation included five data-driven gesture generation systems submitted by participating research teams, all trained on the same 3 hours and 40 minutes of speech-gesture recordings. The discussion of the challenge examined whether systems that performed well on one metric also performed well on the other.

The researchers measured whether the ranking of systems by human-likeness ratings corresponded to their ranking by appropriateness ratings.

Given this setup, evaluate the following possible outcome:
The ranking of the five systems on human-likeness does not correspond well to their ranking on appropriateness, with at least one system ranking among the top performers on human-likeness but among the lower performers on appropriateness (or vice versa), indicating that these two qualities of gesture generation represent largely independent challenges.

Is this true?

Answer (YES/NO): NO